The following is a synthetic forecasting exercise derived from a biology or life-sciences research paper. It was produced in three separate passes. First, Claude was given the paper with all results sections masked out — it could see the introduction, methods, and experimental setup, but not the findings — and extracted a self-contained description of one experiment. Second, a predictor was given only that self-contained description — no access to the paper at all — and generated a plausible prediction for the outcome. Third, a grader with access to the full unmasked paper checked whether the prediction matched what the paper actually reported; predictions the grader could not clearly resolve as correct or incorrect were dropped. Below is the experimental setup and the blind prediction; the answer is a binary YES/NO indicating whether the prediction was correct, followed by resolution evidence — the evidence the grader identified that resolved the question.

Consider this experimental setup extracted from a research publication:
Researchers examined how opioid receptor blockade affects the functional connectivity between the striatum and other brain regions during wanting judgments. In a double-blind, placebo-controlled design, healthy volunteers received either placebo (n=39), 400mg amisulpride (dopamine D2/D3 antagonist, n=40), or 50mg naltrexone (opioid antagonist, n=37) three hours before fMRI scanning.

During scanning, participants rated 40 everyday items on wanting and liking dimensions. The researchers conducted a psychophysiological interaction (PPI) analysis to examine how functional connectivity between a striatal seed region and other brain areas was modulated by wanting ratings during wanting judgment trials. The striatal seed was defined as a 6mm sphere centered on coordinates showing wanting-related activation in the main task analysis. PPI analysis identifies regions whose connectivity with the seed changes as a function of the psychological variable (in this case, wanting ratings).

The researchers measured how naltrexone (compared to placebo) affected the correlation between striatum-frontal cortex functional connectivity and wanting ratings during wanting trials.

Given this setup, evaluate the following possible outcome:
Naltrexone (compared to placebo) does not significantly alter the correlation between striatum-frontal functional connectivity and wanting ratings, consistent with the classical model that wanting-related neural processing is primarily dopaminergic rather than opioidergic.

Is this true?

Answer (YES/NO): NO